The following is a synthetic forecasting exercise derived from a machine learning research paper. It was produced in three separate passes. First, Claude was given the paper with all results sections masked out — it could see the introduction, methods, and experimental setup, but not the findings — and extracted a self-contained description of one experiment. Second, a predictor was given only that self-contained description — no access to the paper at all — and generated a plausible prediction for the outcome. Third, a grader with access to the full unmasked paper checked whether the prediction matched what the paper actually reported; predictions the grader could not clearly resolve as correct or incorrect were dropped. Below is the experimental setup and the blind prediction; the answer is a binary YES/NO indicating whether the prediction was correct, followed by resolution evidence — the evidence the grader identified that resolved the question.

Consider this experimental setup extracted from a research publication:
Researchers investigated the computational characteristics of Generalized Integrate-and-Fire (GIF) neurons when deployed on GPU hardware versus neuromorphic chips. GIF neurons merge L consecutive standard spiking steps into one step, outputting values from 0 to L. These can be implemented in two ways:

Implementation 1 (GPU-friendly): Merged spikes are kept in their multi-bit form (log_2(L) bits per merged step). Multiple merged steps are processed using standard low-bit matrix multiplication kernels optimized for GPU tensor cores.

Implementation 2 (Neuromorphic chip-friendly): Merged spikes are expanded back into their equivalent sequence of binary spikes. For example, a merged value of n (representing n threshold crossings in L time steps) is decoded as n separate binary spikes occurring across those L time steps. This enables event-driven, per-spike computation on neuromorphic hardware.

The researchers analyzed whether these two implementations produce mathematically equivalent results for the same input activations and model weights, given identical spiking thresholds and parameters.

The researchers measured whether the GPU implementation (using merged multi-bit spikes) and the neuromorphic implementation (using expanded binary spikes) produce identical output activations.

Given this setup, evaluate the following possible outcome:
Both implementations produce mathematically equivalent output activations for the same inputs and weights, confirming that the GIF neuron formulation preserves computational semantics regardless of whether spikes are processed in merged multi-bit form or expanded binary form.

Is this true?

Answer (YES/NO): YES